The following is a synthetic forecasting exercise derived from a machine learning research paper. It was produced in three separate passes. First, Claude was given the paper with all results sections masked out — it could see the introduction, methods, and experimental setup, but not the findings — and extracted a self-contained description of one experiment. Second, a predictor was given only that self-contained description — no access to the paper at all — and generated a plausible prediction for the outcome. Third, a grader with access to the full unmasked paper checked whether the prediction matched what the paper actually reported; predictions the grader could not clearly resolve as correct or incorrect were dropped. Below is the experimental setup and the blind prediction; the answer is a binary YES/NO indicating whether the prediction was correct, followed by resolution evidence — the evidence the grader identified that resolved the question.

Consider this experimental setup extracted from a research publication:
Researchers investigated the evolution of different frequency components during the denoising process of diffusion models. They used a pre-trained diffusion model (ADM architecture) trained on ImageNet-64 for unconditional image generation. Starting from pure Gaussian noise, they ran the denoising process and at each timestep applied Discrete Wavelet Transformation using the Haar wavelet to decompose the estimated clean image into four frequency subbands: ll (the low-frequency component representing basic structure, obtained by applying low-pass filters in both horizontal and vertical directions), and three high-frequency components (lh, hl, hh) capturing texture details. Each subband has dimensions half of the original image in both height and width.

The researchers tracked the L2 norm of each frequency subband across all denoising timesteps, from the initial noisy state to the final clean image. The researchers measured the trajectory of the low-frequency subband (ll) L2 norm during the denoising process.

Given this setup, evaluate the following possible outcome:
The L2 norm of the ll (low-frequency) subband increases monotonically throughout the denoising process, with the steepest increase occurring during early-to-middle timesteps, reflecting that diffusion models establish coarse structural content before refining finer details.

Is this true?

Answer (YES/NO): NO